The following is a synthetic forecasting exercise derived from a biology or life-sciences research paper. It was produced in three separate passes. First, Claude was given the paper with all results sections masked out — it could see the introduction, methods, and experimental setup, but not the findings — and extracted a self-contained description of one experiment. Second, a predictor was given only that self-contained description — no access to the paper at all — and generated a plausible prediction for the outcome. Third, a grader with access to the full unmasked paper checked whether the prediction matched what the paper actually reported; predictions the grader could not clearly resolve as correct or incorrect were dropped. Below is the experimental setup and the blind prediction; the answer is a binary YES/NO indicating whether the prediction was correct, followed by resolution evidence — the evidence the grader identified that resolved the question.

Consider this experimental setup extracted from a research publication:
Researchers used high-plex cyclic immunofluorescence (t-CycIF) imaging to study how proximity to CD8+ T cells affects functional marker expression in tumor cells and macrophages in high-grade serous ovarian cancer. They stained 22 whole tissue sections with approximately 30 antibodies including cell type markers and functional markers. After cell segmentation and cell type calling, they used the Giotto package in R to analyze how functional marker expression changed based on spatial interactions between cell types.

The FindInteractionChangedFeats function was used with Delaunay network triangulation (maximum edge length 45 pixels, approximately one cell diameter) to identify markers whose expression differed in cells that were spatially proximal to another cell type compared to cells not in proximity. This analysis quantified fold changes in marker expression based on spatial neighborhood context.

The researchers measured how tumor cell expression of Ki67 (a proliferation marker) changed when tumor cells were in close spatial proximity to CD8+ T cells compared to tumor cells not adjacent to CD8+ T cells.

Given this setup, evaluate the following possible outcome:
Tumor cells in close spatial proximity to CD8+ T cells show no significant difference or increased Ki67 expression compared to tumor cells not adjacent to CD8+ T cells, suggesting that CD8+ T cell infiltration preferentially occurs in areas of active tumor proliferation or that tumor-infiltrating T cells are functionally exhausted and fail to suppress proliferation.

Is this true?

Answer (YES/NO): YES